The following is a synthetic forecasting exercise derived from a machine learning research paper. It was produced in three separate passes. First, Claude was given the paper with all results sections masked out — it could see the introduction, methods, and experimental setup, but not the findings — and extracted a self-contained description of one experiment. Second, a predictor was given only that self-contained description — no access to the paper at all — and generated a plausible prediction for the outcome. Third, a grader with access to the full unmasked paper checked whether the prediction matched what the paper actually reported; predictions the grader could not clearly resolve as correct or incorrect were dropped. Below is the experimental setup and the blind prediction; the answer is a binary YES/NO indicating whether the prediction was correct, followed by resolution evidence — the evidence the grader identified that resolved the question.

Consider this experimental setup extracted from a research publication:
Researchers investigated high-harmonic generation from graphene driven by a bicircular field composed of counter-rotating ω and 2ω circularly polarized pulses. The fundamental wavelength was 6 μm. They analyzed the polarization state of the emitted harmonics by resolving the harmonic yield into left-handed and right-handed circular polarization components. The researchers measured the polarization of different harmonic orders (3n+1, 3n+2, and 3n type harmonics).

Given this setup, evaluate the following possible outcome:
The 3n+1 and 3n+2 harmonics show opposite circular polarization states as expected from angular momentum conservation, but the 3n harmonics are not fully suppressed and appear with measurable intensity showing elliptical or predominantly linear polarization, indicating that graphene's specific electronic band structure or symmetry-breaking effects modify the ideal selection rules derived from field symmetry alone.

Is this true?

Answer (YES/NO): NO